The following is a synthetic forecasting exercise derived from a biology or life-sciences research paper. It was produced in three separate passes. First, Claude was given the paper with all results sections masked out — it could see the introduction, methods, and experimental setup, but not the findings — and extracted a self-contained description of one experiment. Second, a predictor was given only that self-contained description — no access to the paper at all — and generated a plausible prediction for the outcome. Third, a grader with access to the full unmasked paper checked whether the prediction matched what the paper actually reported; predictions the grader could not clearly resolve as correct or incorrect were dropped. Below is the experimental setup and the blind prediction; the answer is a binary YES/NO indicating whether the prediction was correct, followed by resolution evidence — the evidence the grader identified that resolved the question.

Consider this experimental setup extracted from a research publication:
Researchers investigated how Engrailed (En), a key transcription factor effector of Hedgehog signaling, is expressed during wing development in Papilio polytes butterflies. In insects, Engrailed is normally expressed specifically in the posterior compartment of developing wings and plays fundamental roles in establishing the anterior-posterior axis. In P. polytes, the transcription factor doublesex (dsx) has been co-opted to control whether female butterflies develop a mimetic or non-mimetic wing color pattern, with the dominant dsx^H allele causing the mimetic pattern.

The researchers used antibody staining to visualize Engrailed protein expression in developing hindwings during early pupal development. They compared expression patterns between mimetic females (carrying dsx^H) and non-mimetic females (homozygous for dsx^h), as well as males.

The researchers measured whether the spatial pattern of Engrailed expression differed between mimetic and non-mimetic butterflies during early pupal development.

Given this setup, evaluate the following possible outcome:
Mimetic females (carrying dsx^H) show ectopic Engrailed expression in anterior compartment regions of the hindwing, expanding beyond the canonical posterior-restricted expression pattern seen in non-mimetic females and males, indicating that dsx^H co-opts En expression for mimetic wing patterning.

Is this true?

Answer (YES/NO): YES